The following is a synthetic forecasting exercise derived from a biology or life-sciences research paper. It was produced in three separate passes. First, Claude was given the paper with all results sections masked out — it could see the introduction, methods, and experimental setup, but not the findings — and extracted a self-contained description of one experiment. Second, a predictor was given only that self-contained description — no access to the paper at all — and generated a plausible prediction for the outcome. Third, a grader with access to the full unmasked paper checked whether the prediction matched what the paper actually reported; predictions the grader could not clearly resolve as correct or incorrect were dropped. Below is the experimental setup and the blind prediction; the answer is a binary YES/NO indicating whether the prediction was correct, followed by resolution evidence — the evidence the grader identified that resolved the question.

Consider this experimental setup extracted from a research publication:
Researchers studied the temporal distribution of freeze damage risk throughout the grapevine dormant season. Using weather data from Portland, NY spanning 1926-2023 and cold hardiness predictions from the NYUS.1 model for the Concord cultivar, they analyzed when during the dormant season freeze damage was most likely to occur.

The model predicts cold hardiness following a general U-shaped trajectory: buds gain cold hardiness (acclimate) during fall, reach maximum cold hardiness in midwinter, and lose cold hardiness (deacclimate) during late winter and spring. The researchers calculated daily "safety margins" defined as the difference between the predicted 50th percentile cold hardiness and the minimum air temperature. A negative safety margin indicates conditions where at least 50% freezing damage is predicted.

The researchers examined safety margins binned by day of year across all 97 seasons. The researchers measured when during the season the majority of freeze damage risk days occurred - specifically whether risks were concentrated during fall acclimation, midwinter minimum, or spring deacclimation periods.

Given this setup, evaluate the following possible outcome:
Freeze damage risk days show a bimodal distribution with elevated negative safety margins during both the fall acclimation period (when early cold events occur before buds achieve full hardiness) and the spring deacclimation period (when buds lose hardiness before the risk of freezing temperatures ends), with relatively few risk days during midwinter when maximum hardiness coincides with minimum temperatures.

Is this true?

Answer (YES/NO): NO